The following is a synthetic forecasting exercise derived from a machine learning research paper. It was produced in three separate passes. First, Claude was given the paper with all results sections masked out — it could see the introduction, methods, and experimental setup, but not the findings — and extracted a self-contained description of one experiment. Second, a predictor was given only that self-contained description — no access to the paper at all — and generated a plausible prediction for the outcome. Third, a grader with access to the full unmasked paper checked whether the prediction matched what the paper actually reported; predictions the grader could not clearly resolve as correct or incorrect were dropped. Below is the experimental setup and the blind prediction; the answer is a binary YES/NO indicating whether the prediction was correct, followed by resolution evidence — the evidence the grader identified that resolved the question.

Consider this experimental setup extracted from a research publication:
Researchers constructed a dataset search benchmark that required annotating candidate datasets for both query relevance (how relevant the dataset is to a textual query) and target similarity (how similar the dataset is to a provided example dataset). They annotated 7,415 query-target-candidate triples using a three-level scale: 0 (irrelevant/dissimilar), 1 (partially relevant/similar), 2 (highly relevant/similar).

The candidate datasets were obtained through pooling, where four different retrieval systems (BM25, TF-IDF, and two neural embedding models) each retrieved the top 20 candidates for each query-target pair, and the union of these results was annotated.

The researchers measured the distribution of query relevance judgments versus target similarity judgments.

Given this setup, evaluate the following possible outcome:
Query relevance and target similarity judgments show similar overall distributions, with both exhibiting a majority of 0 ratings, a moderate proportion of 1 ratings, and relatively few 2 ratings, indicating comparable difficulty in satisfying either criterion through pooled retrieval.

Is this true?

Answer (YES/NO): NO